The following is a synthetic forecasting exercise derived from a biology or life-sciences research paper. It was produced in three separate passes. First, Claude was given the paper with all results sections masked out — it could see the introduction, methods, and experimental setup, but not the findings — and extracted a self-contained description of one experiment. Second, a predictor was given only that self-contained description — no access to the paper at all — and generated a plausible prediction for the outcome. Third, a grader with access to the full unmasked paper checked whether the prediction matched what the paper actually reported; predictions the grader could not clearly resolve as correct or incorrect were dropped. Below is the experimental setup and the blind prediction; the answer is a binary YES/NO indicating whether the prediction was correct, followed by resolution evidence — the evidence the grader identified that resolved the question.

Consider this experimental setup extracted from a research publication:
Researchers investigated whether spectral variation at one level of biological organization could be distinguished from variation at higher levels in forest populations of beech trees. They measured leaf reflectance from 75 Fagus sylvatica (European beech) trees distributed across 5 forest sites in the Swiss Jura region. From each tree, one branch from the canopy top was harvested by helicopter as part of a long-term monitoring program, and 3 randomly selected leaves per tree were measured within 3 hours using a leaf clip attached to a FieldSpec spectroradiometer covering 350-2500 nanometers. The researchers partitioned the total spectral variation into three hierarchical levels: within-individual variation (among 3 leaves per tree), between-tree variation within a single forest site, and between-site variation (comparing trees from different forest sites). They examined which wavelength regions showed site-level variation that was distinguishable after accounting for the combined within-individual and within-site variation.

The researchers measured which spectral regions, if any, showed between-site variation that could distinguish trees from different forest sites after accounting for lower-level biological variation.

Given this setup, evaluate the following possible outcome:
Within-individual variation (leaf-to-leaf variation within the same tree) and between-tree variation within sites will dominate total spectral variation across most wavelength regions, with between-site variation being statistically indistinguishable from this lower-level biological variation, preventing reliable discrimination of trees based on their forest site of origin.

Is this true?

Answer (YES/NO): NO